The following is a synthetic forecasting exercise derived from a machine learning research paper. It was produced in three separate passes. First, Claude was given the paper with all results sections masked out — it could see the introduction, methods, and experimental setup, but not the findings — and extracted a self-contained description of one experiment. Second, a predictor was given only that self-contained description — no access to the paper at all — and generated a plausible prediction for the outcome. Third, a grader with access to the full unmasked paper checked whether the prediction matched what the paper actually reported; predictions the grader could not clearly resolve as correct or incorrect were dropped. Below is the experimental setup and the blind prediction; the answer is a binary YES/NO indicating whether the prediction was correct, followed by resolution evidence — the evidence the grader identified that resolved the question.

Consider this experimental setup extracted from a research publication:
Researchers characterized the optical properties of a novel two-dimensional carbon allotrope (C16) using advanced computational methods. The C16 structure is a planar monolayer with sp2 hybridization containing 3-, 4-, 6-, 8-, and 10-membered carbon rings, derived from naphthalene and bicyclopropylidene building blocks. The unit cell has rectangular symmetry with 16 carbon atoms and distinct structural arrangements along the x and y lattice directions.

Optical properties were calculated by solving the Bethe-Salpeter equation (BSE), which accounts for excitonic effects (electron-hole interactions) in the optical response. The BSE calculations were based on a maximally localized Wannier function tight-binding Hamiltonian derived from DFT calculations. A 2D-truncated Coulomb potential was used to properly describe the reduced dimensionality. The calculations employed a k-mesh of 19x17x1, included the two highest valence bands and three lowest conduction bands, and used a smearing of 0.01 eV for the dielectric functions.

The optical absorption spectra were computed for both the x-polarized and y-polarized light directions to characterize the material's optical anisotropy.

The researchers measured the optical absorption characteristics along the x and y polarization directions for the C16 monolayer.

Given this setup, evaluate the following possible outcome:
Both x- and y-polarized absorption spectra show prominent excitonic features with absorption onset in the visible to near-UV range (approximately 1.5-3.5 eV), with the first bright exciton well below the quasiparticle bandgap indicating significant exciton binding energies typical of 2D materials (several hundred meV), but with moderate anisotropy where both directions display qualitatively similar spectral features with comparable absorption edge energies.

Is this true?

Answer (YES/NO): NO